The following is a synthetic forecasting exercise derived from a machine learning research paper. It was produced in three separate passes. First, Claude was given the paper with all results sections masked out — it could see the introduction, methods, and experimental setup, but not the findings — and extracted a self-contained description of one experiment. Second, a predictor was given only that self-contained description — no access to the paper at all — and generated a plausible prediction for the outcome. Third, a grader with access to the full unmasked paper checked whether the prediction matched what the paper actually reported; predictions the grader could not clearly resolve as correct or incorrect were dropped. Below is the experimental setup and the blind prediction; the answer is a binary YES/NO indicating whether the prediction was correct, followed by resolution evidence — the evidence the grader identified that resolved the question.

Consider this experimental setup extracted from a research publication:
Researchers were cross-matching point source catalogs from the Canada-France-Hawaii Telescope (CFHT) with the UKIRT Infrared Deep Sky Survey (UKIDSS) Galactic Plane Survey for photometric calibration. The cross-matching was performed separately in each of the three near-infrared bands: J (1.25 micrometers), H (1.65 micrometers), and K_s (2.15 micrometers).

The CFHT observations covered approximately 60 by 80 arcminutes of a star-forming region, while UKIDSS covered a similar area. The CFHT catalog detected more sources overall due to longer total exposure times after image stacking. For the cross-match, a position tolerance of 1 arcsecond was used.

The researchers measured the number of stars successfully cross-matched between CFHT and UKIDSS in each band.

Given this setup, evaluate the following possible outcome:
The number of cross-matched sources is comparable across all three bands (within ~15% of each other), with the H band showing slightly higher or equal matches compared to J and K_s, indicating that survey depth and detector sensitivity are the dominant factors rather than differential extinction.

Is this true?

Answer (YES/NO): NO